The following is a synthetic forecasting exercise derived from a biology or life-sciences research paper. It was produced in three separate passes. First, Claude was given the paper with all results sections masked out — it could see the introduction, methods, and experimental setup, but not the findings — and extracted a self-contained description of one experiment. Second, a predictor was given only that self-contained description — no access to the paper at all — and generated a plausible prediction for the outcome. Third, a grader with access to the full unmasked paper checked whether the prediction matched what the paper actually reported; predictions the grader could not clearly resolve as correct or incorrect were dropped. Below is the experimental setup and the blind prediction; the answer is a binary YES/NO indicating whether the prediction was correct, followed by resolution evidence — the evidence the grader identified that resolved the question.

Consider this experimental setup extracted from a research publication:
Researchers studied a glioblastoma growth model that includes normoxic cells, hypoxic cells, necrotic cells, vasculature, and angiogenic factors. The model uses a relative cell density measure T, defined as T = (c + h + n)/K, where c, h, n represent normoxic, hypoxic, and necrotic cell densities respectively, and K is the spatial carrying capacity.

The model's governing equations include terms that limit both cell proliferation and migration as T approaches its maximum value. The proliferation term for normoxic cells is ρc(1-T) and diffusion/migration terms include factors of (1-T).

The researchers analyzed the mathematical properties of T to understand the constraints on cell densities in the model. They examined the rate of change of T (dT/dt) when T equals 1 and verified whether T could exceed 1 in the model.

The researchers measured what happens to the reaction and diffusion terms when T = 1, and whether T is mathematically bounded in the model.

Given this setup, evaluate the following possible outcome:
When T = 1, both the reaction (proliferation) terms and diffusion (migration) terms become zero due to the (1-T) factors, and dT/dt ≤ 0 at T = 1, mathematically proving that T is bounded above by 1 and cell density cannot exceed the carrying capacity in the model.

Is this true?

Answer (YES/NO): YES